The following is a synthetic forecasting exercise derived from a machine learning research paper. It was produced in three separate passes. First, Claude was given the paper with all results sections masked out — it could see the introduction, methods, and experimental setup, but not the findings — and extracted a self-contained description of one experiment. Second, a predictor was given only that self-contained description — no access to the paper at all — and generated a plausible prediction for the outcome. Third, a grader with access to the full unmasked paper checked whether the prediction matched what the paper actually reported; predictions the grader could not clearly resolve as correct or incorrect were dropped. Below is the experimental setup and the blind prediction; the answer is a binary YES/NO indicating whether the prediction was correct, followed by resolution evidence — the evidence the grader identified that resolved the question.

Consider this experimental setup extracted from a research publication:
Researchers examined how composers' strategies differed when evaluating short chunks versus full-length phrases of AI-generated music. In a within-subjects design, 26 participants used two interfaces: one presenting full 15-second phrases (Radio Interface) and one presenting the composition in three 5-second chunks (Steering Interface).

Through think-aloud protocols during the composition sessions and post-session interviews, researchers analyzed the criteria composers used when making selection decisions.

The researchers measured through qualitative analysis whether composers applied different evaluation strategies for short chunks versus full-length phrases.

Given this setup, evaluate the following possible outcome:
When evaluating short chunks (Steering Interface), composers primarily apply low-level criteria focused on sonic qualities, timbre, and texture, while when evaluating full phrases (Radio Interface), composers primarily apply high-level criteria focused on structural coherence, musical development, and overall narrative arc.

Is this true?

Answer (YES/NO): NO